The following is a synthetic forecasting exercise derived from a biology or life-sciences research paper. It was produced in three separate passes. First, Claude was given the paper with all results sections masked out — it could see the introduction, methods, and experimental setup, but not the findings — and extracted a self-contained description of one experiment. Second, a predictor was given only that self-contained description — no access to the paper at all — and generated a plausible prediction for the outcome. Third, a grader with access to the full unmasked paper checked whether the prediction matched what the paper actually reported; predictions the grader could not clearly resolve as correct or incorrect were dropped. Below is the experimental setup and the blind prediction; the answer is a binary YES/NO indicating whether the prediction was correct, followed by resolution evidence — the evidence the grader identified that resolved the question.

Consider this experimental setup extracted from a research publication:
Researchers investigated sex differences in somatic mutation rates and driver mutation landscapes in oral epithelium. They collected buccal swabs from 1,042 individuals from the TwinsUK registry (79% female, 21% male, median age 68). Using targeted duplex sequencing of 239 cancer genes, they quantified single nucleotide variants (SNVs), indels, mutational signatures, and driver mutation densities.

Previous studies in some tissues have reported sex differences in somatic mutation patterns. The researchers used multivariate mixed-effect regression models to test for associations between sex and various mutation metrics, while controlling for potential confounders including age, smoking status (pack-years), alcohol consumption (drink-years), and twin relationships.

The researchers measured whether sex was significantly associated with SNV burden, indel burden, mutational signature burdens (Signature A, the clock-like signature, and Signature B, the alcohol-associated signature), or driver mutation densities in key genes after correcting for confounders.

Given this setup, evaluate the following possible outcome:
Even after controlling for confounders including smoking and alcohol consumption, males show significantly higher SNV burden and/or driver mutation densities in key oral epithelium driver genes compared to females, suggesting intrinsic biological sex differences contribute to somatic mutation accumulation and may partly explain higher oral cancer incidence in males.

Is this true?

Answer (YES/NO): NO